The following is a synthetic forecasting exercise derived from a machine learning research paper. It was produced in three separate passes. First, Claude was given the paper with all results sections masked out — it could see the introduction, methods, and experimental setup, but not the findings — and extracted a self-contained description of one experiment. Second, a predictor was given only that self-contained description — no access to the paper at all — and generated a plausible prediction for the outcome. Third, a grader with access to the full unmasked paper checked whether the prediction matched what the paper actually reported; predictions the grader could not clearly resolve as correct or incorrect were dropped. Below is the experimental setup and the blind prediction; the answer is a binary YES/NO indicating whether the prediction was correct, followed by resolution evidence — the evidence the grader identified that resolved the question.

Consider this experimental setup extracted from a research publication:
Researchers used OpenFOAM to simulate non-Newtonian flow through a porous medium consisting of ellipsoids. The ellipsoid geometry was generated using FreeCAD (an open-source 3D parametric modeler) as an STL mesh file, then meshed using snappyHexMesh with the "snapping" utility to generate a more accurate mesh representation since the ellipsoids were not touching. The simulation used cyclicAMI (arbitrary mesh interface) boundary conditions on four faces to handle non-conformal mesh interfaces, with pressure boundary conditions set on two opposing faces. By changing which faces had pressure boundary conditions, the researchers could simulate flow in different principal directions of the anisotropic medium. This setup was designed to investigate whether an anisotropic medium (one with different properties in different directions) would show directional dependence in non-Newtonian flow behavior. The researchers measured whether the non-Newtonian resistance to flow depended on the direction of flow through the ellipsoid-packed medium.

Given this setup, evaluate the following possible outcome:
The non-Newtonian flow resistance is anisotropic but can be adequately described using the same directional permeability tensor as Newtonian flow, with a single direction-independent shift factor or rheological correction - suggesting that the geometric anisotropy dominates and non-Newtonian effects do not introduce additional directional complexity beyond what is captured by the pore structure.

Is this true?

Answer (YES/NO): YES